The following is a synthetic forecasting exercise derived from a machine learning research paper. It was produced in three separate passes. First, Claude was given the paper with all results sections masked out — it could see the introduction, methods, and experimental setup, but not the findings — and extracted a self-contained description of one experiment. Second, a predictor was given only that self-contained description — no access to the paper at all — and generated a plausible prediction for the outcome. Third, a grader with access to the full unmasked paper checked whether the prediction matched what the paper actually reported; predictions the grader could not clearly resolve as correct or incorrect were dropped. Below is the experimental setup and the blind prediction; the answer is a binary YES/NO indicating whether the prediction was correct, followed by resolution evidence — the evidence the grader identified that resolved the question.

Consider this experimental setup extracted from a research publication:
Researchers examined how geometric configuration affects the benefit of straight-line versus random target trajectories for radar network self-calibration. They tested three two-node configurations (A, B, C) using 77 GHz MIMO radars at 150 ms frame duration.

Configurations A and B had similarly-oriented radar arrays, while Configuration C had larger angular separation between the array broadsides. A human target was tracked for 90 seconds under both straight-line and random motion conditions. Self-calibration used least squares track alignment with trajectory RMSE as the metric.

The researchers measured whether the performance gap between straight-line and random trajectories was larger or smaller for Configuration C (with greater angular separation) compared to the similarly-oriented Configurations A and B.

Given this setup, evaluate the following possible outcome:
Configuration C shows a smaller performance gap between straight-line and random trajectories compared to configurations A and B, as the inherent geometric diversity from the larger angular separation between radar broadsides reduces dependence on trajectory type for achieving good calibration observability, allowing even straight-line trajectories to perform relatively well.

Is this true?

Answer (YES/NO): NO